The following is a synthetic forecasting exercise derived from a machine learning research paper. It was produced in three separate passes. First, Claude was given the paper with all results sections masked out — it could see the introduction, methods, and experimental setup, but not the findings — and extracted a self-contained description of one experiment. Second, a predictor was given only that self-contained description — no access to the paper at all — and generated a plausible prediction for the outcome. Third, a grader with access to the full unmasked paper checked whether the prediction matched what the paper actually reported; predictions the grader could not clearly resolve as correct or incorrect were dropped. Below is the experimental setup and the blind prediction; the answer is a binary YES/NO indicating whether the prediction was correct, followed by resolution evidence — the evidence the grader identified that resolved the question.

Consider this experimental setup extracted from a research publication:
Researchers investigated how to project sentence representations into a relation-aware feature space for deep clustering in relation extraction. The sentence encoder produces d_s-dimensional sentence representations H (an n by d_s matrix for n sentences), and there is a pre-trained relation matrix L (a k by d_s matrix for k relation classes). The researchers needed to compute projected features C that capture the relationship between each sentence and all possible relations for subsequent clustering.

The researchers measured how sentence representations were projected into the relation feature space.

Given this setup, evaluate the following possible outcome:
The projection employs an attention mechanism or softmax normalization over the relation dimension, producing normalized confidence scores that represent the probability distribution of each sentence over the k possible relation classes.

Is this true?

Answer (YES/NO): NO